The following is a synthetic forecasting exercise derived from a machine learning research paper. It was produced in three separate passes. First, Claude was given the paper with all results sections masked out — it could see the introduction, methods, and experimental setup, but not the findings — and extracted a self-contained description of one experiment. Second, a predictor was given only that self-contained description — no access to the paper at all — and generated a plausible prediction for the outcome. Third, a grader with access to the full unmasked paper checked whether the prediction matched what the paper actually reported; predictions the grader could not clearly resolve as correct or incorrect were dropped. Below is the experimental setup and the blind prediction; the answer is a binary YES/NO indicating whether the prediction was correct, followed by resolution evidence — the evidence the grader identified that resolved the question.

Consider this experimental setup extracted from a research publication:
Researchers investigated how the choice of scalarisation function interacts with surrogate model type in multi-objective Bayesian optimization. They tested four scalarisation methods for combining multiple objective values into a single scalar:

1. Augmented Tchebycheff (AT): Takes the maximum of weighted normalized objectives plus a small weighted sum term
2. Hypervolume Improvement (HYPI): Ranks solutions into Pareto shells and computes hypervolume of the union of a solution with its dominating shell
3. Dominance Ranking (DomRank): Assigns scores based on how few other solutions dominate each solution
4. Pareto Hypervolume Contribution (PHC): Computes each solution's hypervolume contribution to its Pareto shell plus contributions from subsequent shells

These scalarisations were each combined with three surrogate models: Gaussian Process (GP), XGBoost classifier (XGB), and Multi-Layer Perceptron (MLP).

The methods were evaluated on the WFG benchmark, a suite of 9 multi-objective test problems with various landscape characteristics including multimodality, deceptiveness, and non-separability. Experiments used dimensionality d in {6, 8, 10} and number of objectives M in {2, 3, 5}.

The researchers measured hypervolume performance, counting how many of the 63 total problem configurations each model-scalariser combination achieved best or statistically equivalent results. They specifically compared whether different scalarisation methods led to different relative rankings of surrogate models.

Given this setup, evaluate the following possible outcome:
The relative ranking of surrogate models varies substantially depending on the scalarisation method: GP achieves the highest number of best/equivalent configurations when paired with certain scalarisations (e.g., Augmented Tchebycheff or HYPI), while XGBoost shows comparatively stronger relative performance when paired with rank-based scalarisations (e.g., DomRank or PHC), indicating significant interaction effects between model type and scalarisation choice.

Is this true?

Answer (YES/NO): NO